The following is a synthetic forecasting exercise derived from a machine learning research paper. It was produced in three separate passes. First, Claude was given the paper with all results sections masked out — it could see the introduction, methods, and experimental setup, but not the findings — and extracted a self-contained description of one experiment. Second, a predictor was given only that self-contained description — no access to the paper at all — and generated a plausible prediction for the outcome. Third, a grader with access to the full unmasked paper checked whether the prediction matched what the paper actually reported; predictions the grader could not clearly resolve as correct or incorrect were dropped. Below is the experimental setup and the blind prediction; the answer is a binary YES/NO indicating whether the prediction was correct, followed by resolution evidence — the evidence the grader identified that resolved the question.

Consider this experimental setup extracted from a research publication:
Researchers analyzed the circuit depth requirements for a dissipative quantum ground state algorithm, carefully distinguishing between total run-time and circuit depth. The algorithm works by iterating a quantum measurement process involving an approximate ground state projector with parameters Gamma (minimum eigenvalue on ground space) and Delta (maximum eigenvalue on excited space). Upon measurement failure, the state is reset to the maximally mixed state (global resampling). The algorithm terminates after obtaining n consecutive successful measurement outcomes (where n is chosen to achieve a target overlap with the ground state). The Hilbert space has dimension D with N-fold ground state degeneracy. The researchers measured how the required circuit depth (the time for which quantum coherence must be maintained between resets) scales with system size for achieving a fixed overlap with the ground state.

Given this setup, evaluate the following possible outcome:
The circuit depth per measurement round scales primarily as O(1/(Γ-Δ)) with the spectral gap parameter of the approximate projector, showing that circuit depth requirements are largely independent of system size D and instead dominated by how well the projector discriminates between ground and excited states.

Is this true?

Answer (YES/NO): NO